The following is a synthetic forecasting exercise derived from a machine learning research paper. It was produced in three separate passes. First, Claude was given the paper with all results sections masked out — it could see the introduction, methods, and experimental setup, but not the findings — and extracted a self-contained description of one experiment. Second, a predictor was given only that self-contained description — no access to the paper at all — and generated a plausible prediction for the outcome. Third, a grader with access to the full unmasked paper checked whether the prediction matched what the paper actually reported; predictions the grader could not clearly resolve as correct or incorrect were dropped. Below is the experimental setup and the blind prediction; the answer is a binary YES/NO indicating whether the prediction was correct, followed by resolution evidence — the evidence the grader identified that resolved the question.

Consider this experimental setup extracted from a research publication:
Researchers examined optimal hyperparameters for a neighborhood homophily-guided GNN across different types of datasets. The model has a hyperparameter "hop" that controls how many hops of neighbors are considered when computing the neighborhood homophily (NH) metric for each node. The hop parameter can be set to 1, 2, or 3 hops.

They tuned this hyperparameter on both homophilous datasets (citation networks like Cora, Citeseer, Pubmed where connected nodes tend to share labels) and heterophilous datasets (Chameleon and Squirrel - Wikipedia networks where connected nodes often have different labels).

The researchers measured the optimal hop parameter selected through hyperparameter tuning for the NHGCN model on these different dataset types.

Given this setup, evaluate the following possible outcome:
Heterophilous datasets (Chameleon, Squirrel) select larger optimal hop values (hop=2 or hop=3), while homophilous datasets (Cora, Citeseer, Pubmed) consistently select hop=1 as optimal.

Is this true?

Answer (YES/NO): NO